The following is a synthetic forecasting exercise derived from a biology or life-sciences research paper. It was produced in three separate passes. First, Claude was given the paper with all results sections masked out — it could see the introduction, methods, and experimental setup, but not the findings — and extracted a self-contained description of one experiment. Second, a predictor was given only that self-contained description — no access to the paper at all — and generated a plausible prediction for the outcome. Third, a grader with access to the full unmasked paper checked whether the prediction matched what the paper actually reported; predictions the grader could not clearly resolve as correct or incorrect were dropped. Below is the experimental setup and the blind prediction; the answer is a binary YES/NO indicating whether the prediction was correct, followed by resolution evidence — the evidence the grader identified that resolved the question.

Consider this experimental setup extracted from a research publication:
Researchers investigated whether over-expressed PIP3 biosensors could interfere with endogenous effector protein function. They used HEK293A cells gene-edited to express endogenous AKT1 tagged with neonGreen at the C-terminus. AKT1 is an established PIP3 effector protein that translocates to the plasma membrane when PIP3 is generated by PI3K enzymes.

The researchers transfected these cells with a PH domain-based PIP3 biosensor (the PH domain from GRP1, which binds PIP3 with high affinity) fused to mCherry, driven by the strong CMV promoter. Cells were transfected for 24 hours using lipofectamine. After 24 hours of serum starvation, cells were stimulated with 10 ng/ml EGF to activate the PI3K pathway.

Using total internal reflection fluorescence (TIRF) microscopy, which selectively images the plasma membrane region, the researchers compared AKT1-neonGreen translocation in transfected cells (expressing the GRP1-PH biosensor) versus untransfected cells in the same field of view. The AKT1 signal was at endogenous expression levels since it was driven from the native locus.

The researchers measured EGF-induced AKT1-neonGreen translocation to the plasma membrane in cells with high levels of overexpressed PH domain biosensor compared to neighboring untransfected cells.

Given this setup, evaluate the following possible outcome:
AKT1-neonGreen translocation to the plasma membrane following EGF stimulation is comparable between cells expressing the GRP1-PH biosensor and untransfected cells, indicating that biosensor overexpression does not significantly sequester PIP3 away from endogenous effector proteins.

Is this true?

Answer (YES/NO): NO